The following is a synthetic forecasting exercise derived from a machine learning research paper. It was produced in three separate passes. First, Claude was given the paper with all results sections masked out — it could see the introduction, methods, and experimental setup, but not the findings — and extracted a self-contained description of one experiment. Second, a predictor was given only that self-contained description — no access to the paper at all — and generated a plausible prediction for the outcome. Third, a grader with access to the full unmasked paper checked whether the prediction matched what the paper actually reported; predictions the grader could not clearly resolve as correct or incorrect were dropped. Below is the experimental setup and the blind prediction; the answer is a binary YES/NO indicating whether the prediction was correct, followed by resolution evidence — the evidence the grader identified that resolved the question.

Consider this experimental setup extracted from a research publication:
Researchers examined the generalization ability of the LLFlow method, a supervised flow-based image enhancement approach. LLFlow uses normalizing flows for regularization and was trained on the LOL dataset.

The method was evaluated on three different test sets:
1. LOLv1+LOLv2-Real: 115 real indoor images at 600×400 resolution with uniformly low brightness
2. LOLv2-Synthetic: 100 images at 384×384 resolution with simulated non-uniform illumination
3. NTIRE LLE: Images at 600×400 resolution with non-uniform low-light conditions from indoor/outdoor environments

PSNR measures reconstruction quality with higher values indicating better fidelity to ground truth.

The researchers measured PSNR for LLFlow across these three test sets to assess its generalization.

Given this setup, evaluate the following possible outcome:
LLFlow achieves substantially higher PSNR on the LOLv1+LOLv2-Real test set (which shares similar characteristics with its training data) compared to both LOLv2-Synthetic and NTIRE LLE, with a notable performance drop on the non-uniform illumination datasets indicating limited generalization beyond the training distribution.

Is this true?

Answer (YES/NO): YES